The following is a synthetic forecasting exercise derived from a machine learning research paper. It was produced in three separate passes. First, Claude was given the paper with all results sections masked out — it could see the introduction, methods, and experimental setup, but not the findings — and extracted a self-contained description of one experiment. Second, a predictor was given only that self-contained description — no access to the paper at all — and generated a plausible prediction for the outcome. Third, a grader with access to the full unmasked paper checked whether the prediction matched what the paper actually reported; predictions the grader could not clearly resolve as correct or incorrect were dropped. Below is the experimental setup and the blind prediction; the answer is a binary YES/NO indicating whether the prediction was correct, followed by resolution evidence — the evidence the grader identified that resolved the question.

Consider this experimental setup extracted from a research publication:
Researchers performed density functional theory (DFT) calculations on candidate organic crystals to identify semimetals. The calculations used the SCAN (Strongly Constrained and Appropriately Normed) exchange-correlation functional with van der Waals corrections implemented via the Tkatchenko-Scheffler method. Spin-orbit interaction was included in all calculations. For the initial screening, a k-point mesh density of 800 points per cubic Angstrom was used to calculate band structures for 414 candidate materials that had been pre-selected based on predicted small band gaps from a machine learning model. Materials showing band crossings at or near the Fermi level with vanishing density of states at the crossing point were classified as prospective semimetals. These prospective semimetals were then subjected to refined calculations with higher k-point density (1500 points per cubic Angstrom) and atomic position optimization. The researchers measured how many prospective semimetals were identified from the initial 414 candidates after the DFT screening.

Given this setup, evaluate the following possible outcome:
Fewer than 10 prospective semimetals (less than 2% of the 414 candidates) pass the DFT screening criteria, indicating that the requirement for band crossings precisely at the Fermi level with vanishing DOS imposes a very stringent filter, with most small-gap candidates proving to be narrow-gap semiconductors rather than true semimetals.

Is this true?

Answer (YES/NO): NO